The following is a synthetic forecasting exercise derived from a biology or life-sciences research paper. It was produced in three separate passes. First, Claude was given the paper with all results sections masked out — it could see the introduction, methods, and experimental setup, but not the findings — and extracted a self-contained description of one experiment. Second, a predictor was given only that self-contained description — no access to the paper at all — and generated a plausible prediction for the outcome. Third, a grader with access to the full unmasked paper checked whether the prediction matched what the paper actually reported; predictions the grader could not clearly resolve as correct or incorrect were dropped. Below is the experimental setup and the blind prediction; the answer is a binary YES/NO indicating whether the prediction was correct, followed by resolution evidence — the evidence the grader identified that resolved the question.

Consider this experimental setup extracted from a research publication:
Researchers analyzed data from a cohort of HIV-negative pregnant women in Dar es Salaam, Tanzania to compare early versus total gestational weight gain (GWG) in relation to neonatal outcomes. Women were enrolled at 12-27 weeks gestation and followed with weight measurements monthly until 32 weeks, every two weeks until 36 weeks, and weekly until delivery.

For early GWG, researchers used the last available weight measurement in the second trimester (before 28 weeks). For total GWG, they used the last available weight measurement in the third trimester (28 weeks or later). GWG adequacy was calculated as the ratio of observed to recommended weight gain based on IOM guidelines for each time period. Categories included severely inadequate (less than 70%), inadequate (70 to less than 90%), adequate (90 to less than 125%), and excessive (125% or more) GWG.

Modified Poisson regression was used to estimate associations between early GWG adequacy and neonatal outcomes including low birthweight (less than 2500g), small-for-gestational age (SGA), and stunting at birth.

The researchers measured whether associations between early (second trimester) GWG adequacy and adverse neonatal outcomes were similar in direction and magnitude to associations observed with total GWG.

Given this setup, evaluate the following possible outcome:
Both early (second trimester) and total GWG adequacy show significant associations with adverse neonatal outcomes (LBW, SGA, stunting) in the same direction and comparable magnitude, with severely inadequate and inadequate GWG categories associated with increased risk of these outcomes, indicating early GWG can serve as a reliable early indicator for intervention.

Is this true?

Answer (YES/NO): NO